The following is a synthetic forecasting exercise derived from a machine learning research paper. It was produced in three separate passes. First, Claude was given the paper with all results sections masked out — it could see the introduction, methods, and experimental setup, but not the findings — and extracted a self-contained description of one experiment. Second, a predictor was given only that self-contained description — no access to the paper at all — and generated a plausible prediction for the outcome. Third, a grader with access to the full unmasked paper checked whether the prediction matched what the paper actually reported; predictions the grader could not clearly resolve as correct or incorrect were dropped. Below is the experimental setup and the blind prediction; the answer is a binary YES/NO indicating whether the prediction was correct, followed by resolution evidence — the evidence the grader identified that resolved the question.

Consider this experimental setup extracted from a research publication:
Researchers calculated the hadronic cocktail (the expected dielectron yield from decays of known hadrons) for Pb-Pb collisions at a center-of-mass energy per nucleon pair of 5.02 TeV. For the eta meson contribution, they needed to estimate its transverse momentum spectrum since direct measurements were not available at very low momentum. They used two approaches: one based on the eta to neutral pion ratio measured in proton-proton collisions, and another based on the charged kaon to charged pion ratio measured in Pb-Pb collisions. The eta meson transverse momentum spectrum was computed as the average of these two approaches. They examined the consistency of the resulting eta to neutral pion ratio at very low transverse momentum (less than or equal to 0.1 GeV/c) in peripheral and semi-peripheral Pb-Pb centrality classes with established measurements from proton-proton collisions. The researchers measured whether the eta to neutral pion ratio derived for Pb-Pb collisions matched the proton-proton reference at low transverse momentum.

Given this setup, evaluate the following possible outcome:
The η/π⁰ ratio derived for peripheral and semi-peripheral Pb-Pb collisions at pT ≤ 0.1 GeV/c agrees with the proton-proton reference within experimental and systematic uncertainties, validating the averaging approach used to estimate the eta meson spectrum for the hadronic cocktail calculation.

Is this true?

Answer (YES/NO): YES